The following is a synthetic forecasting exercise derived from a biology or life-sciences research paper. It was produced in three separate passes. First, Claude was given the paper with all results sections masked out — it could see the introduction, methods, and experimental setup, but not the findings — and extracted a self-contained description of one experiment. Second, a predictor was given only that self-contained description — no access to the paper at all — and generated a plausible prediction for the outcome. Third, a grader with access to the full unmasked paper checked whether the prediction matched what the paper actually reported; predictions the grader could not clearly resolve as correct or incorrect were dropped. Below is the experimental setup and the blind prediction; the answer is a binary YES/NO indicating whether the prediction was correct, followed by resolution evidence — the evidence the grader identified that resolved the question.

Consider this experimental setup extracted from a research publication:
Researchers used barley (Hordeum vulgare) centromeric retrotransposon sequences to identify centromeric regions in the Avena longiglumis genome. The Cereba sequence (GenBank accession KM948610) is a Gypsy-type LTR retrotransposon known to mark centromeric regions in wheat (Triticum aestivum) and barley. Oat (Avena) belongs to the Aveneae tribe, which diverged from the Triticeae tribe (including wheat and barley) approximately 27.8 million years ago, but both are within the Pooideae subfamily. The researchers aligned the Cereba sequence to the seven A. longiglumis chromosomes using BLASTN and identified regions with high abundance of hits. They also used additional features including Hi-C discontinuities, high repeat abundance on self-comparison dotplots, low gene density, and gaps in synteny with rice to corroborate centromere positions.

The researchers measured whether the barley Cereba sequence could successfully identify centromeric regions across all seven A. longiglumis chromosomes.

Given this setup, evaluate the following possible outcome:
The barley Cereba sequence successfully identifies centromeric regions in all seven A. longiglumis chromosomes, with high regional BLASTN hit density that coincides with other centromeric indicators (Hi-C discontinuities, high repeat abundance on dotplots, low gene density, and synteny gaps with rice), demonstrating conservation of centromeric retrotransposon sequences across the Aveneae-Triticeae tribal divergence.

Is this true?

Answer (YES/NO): YES